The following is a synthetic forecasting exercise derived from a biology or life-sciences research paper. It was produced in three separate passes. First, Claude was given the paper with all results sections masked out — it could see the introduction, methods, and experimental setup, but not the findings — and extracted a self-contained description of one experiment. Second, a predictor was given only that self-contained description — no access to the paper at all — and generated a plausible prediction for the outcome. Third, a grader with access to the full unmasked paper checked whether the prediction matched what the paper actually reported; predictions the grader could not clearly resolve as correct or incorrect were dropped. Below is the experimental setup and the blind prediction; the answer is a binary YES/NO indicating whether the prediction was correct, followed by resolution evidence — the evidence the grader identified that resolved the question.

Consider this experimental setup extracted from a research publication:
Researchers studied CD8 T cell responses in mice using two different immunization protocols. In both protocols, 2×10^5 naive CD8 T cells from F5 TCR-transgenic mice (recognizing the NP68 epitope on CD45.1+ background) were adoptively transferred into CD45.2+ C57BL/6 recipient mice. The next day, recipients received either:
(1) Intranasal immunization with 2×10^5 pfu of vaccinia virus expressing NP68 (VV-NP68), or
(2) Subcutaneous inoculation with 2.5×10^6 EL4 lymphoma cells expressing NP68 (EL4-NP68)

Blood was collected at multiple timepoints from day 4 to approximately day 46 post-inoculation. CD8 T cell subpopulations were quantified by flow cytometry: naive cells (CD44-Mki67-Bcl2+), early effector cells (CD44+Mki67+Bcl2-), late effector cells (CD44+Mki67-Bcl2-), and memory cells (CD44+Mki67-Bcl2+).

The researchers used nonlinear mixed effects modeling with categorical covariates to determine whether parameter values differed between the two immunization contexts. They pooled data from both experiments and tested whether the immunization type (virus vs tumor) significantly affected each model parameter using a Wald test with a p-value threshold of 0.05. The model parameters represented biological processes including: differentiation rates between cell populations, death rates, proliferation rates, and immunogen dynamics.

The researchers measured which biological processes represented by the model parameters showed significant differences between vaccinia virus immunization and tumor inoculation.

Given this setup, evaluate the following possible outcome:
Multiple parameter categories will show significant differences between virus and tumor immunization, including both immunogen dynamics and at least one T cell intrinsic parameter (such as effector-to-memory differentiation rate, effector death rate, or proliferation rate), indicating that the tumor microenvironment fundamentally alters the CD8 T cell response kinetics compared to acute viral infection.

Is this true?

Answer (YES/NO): NO